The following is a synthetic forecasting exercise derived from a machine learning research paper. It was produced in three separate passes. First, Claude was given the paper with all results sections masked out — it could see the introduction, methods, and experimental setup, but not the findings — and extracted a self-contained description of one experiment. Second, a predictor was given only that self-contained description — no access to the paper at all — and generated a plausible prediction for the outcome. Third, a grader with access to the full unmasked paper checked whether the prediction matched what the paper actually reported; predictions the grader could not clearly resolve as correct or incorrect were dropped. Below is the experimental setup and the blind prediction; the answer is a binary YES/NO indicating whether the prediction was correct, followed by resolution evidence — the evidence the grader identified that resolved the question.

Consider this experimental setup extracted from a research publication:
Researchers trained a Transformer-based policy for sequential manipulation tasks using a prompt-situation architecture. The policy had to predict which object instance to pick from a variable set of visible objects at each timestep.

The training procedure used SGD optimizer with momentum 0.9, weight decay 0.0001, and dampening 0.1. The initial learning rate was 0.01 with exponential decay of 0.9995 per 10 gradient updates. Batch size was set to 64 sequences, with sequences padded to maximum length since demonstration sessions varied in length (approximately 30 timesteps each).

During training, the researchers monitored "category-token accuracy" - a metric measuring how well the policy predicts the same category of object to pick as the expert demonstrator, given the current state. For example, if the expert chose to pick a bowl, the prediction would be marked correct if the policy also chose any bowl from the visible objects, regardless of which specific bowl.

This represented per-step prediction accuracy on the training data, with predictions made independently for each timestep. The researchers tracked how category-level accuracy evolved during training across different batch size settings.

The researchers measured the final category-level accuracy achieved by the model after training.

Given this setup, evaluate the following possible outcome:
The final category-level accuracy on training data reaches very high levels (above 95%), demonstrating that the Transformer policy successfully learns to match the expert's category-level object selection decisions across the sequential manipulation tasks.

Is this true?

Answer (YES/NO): YES